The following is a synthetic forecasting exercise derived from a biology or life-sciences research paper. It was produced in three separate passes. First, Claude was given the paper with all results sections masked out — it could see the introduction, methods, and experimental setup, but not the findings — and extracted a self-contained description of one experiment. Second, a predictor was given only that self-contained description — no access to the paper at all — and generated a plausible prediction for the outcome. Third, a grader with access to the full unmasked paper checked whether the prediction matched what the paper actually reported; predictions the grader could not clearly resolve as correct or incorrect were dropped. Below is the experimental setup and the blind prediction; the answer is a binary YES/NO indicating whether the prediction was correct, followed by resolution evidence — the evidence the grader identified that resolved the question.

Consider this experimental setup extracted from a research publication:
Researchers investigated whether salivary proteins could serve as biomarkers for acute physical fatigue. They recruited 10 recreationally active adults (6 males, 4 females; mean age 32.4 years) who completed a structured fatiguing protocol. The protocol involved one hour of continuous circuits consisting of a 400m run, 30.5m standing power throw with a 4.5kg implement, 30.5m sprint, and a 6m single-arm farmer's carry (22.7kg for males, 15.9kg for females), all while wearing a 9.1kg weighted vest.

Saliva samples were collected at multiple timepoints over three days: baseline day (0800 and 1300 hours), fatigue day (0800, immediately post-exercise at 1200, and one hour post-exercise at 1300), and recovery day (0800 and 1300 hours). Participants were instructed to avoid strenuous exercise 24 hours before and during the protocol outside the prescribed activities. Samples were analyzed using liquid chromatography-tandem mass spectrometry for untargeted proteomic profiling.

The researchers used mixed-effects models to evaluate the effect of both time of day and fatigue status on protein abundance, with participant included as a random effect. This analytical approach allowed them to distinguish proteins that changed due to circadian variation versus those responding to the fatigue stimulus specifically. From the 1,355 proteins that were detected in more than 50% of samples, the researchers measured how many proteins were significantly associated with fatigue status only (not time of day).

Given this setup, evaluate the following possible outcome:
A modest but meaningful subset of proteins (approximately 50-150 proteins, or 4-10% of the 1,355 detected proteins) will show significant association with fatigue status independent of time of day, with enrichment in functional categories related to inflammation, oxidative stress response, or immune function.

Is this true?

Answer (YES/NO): NO